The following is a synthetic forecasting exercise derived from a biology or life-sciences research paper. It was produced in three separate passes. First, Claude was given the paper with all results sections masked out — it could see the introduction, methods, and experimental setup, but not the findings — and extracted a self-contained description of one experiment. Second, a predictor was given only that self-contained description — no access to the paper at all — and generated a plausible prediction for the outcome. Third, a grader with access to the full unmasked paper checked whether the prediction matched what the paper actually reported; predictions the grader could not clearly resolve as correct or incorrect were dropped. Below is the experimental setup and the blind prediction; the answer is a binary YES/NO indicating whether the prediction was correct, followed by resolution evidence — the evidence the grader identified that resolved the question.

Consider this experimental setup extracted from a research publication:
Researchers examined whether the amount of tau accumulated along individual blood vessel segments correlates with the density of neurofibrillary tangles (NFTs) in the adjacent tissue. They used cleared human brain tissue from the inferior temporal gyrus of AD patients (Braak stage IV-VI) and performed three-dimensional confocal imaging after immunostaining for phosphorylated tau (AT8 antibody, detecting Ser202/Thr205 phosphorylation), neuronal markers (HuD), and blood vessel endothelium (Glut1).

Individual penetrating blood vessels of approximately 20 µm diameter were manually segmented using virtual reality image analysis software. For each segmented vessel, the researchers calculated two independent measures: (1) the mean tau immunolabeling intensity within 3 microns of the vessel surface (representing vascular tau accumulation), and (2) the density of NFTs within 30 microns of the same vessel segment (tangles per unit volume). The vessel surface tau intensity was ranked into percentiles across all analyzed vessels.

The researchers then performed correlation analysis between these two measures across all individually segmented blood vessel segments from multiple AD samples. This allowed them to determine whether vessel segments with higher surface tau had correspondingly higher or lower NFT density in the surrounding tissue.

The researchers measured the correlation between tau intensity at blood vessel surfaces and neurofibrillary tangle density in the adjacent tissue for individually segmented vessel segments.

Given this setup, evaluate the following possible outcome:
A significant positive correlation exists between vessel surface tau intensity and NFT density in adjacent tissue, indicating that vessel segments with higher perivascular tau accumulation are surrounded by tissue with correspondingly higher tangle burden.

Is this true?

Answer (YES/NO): YES